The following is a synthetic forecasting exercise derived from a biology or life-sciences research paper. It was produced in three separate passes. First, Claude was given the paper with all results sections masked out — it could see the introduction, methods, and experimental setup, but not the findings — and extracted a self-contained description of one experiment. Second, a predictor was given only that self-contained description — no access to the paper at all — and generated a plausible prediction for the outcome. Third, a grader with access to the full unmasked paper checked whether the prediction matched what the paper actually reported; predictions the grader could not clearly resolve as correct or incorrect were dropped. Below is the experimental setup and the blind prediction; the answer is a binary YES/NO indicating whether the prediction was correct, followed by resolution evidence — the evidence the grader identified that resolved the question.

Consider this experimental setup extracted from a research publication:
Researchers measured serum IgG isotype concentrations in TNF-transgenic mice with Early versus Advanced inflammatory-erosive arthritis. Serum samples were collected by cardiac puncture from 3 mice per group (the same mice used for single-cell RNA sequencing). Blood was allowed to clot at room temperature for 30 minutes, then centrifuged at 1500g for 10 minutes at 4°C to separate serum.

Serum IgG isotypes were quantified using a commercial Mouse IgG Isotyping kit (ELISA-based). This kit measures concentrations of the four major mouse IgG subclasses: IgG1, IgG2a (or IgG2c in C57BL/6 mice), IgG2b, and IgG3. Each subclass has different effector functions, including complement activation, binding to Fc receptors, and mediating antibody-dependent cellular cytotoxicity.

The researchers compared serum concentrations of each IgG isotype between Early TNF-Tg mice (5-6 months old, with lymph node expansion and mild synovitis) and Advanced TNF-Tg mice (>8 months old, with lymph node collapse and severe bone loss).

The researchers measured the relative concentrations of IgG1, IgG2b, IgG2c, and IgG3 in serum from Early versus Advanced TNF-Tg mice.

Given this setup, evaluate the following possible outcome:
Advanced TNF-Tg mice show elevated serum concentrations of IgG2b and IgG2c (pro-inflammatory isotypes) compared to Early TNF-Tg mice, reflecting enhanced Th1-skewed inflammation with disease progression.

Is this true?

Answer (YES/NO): NO